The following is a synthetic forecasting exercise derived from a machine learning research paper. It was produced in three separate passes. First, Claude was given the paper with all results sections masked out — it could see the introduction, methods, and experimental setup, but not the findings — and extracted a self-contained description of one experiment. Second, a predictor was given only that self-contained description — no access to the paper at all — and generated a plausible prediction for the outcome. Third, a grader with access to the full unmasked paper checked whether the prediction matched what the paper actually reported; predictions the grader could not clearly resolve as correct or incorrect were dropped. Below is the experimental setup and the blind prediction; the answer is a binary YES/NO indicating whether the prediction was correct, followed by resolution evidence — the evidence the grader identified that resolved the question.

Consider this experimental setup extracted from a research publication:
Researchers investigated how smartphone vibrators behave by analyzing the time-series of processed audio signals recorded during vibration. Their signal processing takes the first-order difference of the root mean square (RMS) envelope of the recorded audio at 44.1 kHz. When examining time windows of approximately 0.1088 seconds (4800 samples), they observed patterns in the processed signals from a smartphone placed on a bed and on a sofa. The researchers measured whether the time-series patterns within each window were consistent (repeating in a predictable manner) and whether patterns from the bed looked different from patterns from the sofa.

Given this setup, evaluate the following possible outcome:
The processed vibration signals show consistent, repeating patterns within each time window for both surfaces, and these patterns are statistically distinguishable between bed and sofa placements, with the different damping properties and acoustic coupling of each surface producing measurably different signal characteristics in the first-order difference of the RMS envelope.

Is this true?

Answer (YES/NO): YES